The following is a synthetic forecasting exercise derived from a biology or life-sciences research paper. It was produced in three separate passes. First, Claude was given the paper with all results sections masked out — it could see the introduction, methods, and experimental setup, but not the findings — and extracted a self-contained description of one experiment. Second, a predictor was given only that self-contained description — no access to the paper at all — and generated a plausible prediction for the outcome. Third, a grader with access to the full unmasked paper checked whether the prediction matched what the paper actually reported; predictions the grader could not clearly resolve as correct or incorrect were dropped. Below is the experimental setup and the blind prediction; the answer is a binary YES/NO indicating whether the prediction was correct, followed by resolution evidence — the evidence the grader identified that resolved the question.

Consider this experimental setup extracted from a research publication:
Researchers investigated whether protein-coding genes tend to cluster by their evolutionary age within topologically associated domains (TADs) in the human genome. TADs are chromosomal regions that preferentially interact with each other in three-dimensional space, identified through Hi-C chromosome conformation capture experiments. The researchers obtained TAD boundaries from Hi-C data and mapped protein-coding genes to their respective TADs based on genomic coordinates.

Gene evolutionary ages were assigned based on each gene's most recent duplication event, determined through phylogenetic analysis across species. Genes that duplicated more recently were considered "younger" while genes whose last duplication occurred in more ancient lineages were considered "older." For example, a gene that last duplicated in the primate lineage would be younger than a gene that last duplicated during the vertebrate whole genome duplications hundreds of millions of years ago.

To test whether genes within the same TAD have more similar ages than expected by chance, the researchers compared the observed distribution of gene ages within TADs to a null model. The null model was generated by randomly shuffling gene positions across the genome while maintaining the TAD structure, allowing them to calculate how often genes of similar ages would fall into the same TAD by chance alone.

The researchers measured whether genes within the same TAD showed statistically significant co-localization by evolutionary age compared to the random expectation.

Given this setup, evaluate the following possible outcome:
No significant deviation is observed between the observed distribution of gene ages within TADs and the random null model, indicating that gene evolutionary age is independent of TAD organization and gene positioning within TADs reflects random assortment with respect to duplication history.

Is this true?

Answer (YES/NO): NO